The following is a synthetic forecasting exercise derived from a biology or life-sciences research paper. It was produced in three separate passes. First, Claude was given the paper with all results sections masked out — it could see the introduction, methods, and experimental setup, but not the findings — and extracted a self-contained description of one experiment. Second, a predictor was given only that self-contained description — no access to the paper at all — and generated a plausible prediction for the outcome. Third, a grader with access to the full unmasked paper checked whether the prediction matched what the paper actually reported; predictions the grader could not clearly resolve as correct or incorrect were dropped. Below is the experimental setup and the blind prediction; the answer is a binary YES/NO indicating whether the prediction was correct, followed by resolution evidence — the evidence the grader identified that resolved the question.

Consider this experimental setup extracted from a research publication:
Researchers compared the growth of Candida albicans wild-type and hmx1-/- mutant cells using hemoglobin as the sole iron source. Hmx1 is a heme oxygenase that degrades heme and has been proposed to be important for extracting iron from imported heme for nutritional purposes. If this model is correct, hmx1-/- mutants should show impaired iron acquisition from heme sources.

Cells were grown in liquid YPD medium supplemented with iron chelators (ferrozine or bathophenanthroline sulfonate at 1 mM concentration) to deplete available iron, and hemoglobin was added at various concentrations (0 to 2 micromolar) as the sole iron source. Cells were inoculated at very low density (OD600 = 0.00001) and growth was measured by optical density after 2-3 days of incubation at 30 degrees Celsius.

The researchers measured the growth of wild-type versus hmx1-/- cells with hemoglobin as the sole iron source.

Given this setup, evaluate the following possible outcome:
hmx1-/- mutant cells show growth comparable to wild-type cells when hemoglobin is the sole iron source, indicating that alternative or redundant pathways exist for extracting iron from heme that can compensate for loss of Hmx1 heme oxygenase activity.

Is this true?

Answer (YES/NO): YES